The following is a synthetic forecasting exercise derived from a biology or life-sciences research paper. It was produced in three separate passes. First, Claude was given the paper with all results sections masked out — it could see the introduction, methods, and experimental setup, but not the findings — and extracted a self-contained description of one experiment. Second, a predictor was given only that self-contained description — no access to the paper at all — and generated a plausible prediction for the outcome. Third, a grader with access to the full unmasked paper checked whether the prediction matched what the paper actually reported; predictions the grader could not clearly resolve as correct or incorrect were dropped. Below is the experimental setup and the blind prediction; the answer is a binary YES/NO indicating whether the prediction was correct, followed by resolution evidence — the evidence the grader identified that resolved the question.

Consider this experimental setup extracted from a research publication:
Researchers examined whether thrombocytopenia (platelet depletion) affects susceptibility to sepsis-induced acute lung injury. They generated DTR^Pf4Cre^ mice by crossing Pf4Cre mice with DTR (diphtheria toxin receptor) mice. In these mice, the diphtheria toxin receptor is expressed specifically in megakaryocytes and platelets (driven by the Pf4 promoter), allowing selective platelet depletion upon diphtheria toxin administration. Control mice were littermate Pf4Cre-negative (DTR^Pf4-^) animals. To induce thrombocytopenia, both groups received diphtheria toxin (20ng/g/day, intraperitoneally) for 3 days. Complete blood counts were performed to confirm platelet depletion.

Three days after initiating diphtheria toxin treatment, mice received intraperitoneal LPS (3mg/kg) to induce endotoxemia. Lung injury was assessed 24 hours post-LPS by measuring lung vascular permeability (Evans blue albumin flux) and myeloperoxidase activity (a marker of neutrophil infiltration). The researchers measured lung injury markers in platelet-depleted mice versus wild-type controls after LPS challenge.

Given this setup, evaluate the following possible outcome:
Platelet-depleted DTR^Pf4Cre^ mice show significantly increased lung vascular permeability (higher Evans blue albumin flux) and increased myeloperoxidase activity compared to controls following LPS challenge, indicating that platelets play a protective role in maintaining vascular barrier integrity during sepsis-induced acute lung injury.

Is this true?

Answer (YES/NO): YES